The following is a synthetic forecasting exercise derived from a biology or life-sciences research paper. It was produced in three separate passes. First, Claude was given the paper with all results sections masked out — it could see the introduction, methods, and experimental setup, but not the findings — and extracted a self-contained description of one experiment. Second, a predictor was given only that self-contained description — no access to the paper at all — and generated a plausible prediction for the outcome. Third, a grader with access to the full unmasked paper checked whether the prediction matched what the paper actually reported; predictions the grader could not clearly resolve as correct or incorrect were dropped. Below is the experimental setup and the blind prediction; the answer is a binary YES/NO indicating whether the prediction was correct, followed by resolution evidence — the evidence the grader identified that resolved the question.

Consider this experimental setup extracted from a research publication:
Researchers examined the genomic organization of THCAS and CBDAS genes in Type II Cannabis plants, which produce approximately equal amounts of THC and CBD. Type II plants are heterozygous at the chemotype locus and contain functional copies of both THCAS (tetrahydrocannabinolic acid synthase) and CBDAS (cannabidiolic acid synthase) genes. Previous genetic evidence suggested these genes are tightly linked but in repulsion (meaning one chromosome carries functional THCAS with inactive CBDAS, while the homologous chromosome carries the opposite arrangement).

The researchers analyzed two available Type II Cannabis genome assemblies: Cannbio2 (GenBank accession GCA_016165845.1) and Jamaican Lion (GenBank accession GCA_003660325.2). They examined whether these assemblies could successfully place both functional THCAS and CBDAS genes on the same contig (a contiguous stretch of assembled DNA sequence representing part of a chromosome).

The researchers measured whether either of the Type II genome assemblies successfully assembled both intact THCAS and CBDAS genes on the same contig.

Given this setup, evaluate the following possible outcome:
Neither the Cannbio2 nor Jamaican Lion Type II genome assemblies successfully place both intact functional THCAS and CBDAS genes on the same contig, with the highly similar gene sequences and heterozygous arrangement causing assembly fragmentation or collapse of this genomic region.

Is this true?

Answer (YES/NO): YES